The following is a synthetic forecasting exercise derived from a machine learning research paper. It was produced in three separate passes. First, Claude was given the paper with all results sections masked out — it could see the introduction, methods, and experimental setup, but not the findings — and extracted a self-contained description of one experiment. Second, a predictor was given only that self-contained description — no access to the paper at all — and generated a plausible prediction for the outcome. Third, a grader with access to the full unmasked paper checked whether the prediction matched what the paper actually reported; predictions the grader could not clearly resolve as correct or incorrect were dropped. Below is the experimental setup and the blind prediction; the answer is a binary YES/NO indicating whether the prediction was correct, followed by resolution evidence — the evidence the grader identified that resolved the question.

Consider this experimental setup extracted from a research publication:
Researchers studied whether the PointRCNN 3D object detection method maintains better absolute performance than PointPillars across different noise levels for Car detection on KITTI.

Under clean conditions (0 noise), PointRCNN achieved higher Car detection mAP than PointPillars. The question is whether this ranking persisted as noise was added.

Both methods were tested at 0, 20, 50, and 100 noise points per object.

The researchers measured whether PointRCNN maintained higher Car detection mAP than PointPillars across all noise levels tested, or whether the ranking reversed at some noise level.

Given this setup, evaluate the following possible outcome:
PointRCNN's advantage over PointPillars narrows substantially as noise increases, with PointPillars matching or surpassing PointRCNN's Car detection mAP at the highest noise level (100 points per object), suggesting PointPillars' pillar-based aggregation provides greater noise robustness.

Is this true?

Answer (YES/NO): NO